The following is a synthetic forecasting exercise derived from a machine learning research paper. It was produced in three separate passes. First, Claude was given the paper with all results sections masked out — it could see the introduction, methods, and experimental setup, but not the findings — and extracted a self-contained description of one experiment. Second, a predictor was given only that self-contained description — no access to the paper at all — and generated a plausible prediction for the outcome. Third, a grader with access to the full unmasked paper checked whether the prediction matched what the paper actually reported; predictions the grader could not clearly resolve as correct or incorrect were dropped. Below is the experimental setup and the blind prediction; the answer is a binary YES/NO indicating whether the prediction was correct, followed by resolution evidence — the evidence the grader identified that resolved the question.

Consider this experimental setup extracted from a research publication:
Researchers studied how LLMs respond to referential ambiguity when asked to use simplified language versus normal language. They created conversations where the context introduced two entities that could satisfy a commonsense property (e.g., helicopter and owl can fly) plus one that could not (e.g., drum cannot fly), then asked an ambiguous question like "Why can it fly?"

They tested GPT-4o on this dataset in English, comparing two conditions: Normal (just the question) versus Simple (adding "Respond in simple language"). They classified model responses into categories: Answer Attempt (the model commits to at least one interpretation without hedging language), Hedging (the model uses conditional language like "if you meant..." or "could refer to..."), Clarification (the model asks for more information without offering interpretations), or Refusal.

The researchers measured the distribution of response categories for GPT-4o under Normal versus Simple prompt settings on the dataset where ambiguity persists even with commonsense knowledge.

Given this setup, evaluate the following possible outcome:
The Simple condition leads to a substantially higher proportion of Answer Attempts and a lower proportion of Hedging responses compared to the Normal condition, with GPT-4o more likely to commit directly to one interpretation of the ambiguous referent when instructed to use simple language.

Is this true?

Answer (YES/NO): YES